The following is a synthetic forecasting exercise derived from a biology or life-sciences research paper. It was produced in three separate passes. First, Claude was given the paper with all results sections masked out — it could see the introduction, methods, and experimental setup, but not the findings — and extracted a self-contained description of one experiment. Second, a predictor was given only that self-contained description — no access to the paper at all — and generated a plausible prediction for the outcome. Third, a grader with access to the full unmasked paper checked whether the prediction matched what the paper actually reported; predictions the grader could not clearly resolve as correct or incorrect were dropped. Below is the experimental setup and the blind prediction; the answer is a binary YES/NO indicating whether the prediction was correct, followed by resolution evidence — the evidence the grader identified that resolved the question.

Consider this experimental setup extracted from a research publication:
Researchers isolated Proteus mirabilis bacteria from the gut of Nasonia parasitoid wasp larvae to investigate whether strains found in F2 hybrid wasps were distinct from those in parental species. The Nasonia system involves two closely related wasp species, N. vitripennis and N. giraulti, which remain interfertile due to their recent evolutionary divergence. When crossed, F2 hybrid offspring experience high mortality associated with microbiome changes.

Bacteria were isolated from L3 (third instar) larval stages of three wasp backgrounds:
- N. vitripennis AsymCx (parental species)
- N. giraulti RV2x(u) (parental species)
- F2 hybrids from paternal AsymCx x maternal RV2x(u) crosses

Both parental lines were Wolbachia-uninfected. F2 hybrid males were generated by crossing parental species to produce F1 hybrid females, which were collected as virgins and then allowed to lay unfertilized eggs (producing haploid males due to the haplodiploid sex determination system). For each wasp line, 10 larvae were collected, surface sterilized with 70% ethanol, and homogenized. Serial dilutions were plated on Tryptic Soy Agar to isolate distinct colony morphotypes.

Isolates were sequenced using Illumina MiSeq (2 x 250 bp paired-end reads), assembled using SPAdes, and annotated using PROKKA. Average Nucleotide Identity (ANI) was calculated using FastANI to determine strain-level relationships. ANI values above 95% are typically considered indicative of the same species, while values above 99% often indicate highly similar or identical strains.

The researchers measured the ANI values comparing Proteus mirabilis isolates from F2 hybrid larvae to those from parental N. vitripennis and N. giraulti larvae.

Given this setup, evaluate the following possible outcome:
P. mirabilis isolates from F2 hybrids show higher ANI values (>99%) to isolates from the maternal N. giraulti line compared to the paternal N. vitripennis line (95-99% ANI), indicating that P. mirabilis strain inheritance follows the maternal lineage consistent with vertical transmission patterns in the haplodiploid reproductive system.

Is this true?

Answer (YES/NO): NO